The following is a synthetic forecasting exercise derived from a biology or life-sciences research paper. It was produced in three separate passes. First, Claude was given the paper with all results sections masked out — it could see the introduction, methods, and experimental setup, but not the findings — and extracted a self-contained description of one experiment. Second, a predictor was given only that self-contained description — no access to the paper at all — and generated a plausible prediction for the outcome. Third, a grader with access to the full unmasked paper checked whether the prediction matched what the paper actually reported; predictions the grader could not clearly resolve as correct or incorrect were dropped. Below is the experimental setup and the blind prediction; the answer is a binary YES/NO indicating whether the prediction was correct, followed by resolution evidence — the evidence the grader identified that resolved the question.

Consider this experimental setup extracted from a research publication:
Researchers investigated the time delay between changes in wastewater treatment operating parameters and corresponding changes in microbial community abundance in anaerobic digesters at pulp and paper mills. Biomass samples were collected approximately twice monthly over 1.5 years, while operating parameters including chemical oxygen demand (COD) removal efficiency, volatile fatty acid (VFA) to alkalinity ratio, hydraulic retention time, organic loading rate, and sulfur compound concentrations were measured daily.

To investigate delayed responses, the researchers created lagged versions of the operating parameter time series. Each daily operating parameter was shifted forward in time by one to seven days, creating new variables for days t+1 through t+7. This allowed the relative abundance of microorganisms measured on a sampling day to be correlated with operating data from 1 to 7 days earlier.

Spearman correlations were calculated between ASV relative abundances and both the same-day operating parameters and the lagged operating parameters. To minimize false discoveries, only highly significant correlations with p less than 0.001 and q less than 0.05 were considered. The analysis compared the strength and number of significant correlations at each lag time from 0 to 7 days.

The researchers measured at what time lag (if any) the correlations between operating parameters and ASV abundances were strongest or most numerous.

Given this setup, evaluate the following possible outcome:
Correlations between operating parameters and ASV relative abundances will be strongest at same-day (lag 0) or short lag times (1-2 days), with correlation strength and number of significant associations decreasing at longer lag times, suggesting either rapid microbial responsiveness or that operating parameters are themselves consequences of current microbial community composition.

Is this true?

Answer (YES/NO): NO